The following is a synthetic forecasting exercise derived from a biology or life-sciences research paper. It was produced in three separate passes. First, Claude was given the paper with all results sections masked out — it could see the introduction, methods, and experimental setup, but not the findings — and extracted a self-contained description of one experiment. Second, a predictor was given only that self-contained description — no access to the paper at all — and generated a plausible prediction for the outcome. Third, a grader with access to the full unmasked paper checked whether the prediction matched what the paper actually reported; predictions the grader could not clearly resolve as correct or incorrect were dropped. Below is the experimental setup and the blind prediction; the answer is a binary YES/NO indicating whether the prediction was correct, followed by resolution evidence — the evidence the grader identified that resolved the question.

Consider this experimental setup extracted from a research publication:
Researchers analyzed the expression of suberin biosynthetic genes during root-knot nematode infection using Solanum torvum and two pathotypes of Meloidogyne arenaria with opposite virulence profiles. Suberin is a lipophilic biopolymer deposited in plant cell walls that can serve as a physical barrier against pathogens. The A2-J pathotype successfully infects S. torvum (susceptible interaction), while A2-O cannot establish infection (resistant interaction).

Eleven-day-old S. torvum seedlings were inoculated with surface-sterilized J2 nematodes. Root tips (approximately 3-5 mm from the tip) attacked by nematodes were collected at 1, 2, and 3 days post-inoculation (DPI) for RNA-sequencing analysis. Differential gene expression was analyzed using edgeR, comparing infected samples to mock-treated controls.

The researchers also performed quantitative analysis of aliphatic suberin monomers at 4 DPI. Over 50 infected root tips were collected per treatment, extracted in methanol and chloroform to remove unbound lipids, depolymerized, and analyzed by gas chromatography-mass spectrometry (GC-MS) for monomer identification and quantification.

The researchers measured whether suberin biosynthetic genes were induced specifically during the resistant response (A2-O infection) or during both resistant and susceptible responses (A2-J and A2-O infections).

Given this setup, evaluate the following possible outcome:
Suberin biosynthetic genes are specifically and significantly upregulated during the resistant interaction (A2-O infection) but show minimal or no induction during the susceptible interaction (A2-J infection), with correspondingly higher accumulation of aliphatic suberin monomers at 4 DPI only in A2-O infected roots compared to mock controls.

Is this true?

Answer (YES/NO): NO